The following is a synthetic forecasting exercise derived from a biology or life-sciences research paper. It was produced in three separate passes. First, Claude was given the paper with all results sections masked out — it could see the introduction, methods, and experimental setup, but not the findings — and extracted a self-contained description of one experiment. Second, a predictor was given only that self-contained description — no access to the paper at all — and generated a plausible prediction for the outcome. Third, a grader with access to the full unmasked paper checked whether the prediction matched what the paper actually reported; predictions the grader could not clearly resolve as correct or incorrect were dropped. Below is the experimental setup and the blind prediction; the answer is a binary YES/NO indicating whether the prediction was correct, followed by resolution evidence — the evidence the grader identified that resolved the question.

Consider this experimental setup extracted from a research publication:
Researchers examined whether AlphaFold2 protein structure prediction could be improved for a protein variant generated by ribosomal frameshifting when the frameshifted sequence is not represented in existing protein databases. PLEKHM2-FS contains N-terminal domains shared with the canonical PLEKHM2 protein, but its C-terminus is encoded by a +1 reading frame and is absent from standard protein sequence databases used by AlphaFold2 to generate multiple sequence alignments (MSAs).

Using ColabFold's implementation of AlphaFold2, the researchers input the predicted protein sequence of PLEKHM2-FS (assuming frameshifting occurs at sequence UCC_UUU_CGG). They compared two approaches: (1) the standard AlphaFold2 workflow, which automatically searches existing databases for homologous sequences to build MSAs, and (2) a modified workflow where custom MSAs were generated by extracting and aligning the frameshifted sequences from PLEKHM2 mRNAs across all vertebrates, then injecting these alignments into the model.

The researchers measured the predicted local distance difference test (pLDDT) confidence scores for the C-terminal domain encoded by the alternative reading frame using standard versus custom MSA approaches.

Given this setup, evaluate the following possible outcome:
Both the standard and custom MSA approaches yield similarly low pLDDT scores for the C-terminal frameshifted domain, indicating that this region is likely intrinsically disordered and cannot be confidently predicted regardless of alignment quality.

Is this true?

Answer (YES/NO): NO